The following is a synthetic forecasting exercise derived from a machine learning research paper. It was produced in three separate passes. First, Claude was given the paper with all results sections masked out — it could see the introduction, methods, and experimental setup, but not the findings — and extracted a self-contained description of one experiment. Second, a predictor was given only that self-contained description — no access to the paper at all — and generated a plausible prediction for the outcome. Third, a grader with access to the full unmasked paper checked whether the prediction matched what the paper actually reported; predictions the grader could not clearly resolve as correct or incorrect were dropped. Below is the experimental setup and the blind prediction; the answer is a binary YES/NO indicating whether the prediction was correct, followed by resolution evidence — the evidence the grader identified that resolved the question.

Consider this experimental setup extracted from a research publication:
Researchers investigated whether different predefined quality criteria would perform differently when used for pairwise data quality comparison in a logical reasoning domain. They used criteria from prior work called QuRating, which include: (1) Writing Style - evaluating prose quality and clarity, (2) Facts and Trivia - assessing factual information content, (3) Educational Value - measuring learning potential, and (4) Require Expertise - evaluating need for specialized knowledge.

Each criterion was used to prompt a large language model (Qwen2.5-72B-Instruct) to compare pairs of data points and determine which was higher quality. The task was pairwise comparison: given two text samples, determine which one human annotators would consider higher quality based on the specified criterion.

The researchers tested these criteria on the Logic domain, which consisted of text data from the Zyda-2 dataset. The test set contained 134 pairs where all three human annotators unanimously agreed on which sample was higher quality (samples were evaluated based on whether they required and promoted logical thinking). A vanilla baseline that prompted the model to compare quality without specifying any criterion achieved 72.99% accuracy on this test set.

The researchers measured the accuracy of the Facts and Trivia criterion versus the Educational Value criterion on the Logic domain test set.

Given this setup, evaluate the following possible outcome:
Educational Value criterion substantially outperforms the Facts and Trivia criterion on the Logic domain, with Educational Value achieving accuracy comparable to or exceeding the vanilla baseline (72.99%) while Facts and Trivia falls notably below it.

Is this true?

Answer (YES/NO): NO